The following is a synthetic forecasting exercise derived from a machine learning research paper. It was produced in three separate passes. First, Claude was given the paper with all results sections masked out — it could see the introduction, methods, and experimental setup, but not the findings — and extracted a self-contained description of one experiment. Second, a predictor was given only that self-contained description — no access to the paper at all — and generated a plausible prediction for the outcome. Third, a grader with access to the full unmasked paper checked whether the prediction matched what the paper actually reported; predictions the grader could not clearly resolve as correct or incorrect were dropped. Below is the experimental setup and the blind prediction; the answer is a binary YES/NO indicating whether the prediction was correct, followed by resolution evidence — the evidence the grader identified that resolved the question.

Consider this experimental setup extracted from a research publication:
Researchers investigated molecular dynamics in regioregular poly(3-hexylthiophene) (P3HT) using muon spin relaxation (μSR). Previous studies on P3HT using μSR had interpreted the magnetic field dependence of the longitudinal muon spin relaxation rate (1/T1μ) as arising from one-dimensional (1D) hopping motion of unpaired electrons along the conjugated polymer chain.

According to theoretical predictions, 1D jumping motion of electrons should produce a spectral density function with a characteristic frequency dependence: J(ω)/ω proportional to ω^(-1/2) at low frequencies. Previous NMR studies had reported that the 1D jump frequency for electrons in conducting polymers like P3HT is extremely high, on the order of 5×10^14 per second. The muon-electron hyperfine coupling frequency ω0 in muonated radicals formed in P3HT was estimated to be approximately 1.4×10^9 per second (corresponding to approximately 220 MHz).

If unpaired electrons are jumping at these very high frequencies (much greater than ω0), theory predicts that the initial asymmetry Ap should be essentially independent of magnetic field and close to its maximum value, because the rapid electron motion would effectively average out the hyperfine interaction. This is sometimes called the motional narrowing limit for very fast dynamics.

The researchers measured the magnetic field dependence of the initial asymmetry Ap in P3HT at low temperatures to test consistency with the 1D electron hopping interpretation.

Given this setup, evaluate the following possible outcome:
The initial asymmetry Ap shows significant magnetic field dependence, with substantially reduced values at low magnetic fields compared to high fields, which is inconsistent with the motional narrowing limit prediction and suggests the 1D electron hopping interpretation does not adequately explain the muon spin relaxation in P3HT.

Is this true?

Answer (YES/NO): YES